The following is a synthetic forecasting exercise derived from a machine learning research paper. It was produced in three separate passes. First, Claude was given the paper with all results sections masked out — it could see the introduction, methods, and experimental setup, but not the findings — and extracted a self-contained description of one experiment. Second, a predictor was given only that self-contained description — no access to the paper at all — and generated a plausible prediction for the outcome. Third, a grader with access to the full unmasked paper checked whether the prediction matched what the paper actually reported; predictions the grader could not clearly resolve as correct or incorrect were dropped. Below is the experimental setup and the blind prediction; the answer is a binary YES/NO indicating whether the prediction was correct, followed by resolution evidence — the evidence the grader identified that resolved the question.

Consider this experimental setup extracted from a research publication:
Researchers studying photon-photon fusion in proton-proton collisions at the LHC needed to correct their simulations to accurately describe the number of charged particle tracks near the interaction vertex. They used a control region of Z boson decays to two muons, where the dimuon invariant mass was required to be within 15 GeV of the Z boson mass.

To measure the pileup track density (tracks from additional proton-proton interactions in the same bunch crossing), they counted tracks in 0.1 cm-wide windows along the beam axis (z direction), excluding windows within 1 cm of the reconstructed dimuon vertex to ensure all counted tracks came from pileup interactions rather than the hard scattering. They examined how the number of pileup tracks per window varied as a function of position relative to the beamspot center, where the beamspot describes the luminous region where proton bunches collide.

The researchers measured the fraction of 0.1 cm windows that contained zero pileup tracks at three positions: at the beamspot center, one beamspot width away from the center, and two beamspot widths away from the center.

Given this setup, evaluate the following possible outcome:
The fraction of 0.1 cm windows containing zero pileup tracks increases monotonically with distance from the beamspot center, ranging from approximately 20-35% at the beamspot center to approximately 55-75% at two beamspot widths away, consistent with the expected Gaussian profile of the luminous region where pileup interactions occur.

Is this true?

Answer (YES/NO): NO